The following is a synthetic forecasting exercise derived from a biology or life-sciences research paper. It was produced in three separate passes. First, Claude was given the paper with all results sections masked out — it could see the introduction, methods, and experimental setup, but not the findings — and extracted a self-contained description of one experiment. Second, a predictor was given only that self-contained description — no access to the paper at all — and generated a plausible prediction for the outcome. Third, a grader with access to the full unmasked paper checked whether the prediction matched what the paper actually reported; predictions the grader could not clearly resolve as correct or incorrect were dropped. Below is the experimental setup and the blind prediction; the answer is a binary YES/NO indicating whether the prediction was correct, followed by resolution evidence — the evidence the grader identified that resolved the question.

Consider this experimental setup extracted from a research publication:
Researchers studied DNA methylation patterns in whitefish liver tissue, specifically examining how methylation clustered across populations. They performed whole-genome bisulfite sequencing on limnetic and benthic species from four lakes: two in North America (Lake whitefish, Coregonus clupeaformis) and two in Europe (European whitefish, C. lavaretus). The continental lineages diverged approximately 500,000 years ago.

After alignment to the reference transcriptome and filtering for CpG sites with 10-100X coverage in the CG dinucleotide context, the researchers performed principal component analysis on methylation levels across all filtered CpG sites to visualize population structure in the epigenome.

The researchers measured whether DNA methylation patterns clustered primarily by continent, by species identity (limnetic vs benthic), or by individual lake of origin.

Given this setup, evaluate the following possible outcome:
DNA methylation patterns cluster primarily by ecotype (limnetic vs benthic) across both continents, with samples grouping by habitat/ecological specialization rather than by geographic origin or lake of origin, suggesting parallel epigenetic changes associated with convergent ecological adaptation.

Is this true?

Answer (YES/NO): NO